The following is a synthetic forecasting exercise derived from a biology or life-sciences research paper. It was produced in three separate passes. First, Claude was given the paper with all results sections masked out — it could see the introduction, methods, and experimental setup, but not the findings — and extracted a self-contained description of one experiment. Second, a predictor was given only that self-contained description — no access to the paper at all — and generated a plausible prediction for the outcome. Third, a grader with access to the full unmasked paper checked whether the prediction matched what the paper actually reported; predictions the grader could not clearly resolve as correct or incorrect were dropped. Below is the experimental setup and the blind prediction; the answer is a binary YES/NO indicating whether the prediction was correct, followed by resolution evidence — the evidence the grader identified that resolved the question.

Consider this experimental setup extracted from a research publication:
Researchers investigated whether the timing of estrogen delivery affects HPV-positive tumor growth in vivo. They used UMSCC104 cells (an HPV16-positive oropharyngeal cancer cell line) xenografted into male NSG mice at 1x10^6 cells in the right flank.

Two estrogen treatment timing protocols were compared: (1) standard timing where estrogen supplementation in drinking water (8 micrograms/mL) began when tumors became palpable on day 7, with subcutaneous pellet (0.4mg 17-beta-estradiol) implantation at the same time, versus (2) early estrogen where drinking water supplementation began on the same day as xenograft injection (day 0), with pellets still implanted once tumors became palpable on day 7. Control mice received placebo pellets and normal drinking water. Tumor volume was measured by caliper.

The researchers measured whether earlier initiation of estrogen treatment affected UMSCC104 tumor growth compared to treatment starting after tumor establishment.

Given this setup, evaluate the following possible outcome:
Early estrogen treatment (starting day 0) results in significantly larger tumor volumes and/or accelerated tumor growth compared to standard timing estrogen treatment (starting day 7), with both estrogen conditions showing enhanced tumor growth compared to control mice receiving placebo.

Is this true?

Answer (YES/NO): NO